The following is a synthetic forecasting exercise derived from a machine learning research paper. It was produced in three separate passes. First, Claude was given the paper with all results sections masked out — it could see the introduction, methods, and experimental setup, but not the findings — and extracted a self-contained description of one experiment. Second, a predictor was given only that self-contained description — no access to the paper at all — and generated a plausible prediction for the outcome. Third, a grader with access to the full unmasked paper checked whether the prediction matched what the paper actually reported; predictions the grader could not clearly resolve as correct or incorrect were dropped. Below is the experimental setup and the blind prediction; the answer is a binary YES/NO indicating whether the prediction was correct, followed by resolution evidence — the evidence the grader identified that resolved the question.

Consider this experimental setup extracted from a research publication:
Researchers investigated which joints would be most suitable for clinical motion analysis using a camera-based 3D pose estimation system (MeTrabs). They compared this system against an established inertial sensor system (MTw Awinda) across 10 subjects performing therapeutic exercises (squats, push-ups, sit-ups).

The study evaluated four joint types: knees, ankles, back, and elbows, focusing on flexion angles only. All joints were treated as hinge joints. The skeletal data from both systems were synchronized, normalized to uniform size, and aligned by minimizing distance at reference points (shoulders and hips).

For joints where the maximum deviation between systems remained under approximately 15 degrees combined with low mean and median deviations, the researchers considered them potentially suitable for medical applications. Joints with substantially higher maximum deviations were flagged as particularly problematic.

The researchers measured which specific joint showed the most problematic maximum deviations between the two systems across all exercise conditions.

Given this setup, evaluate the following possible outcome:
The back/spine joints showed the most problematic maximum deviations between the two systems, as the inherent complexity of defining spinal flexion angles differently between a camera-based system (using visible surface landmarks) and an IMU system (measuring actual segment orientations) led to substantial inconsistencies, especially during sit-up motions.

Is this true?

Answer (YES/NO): NO